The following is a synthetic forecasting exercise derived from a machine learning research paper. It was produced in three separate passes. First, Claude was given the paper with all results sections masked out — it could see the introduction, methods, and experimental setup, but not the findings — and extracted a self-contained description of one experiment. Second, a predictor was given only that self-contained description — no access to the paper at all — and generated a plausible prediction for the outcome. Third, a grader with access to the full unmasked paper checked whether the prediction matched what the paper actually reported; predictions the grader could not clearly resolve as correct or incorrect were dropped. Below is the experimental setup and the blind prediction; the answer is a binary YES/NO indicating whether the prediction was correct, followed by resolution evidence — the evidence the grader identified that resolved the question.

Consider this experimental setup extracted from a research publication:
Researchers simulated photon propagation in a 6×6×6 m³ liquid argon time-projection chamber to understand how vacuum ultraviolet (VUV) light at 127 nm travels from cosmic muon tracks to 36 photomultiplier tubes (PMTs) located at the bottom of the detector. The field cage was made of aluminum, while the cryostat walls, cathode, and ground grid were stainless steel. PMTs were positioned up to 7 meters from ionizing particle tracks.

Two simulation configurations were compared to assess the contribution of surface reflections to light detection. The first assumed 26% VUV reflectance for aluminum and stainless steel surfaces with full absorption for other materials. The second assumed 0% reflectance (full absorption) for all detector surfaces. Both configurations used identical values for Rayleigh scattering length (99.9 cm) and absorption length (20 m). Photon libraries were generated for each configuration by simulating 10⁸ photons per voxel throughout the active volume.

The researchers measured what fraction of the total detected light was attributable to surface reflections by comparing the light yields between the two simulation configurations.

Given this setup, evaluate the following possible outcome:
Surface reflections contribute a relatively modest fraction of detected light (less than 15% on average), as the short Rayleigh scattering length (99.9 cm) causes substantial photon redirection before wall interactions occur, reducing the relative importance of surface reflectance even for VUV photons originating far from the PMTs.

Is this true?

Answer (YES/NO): YES